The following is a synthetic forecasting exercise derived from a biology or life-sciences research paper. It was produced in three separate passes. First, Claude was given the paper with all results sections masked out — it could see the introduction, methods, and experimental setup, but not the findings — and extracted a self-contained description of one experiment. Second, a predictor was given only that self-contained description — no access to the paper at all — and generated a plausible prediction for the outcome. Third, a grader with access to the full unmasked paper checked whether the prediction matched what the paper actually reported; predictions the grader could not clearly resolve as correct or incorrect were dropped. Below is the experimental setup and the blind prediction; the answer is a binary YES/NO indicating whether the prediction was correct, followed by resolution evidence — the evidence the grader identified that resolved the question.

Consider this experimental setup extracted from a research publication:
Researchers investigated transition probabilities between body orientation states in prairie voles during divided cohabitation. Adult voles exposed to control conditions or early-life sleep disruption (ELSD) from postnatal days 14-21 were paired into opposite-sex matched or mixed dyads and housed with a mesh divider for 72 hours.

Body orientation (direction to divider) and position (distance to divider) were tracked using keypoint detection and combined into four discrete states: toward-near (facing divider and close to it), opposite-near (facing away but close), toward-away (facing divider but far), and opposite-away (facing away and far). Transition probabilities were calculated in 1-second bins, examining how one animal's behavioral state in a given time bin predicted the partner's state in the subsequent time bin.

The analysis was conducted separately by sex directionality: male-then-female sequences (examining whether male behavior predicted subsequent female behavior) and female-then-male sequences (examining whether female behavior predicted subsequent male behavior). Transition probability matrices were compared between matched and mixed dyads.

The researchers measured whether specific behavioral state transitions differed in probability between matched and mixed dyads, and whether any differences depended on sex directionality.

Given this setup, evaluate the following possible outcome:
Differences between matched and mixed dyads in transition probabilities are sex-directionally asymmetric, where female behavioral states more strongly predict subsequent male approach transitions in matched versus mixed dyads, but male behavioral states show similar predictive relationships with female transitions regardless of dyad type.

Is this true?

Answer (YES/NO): NO